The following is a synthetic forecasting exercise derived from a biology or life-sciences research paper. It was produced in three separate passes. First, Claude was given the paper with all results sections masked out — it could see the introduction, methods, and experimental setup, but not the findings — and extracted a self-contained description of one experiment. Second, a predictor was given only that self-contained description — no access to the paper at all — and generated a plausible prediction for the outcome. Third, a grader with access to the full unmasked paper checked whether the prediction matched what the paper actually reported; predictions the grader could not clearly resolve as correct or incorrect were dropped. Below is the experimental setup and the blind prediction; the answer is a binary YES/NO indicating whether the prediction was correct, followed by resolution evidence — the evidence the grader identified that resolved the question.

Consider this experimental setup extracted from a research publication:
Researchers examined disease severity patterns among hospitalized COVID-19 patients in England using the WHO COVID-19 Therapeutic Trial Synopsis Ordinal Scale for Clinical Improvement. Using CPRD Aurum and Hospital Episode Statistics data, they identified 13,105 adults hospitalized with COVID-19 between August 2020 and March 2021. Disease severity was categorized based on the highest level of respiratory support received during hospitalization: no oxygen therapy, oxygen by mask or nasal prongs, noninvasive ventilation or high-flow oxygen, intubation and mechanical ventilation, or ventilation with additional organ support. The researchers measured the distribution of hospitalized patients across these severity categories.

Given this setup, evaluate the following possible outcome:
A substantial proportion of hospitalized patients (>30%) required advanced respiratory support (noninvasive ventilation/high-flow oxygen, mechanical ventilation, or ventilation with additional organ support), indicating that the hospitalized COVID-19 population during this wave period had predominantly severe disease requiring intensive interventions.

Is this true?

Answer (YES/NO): NO